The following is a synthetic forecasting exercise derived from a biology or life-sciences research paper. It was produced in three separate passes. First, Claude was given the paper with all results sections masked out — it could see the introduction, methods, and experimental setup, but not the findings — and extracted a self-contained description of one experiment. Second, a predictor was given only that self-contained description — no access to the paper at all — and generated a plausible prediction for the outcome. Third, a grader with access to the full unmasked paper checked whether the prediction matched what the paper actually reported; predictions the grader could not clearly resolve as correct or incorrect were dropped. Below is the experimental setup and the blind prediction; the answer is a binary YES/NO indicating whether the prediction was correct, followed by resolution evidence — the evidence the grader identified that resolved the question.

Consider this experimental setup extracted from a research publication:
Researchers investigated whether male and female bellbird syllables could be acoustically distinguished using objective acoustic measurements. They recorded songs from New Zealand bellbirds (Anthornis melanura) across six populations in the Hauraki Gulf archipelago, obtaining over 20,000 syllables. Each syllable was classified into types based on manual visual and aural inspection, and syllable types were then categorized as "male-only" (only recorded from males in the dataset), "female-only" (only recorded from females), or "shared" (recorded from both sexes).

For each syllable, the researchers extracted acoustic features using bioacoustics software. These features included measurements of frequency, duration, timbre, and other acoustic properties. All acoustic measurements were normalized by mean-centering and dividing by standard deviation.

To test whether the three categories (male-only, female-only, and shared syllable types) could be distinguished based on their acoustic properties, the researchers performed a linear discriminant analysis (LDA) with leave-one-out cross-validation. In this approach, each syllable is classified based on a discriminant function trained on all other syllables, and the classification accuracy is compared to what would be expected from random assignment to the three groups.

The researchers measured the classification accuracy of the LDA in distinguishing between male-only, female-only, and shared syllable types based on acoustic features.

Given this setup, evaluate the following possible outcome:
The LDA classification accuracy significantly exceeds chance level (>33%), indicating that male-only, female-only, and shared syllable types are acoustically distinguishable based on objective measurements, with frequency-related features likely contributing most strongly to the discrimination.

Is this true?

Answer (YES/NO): NO